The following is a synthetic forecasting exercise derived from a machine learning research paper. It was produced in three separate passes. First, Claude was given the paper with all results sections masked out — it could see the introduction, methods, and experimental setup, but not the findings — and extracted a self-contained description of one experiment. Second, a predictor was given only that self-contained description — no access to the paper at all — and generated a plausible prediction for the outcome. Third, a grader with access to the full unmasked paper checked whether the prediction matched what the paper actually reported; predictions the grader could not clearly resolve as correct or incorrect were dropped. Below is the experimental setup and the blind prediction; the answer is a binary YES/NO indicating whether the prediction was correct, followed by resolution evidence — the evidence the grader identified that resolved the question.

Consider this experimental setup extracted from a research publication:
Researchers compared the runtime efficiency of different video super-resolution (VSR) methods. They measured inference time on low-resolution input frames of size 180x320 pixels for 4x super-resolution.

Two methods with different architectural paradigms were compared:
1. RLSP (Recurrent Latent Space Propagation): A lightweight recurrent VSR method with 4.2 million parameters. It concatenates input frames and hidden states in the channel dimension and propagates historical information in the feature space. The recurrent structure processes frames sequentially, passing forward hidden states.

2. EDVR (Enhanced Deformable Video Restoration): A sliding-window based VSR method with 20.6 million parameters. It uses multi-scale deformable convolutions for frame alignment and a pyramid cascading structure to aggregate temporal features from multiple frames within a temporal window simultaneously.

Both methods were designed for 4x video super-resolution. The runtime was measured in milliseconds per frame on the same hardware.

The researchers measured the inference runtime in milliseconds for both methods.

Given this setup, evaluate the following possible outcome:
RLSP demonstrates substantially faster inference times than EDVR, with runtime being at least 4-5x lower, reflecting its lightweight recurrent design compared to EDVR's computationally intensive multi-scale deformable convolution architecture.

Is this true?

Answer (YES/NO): YES